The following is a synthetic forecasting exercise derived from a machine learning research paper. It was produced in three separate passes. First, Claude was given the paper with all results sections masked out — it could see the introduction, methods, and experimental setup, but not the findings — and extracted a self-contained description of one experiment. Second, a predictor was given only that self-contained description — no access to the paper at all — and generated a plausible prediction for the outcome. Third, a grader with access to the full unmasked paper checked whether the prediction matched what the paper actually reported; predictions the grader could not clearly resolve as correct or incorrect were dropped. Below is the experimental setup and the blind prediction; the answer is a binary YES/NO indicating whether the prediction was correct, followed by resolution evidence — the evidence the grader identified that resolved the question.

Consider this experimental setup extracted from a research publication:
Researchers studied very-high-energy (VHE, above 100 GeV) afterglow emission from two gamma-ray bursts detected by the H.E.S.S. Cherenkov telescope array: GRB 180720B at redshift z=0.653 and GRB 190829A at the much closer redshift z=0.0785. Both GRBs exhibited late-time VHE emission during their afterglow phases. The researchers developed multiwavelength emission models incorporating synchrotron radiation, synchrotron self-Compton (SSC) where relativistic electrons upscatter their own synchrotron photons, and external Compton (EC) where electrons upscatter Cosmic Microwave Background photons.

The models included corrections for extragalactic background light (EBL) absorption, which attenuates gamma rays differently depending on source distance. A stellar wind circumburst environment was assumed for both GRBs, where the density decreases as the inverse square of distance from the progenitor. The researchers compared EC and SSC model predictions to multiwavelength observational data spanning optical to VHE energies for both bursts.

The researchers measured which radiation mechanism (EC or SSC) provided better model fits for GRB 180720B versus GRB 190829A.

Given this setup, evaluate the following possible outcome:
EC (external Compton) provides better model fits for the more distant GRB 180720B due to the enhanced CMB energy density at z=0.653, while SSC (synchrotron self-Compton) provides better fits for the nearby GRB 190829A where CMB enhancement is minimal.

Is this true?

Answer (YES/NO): YES